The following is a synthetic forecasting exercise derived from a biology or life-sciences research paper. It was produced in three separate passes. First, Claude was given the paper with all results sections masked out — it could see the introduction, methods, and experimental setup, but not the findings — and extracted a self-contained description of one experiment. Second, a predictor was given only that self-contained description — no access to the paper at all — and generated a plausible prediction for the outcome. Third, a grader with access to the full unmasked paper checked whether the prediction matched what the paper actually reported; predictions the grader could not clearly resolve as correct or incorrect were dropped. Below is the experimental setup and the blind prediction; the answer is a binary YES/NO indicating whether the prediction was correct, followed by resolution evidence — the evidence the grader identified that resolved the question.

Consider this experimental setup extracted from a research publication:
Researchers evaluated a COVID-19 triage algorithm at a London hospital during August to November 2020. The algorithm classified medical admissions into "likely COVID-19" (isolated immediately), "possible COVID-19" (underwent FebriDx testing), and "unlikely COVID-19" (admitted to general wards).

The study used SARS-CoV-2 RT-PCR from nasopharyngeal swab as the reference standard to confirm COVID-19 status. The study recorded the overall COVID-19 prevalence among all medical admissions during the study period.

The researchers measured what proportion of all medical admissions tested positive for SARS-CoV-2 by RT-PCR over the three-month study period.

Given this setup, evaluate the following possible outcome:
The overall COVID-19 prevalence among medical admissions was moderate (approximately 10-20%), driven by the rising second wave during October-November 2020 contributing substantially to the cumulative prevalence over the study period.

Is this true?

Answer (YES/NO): NO